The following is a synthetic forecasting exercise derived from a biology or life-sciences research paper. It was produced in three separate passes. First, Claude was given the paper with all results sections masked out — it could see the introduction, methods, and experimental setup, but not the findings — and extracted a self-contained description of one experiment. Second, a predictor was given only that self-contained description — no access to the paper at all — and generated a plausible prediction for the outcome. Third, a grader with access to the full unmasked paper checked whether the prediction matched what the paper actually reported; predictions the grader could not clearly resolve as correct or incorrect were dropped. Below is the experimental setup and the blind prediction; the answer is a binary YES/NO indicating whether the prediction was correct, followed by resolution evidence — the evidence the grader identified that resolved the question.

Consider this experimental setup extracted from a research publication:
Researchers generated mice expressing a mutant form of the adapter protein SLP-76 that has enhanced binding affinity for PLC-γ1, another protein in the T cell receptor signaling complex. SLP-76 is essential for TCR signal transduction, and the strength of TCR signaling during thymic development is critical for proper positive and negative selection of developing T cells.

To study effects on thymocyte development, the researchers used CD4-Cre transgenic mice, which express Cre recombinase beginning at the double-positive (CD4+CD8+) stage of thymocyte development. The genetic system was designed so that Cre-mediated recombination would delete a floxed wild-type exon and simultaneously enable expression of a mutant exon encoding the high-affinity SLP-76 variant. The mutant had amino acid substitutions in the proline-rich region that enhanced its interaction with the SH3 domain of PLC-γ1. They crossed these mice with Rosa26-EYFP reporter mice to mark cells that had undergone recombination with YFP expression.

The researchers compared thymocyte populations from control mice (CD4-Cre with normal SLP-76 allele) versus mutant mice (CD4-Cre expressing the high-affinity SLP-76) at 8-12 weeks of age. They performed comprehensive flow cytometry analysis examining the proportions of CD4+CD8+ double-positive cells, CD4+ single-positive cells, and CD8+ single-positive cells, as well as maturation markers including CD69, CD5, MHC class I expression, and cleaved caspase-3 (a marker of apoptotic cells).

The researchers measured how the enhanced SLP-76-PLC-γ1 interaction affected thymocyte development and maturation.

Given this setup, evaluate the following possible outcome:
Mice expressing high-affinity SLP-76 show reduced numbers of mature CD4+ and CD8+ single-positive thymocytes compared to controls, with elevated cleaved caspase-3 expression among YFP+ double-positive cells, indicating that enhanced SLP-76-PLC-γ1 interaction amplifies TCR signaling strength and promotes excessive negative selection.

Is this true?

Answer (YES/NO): YES